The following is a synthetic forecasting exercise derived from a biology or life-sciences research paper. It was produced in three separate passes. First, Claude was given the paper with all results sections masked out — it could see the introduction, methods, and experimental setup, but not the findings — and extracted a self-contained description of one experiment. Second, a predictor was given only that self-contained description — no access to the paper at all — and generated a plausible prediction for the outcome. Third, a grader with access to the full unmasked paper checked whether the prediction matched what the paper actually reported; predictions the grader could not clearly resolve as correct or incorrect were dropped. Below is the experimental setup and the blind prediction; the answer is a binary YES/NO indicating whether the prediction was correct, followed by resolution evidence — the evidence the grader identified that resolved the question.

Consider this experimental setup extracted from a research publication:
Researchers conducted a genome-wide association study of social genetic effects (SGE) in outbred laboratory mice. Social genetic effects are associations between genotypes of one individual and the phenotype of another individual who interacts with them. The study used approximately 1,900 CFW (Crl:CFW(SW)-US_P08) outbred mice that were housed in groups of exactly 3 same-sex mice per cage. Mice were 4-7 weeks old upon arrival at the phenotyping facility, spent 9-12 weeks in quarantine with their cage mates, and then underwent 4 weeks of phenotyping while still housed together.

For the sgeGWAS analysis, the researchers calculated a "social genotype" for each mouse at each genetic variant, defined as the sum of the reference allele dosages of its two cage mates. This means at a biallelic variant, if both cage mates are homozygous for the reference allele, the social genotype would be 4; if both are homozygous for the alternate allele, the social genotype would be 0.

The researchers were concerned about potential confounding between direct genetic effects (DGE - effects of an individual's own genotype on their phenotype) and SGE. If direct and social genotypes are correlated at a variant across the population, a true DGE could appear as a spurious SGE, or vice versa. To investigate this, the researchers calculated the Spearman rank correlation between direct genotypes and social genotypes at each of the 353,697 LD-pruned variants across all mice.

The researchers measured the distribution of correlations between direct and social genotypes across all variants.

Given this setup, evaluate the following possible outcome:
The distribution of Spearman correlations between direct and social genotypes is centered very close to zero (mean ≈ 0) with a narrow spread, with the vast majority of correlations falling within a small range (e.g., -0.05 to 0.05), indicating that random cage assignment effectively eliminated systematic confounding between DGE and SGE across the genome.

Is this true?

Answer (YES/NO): NO